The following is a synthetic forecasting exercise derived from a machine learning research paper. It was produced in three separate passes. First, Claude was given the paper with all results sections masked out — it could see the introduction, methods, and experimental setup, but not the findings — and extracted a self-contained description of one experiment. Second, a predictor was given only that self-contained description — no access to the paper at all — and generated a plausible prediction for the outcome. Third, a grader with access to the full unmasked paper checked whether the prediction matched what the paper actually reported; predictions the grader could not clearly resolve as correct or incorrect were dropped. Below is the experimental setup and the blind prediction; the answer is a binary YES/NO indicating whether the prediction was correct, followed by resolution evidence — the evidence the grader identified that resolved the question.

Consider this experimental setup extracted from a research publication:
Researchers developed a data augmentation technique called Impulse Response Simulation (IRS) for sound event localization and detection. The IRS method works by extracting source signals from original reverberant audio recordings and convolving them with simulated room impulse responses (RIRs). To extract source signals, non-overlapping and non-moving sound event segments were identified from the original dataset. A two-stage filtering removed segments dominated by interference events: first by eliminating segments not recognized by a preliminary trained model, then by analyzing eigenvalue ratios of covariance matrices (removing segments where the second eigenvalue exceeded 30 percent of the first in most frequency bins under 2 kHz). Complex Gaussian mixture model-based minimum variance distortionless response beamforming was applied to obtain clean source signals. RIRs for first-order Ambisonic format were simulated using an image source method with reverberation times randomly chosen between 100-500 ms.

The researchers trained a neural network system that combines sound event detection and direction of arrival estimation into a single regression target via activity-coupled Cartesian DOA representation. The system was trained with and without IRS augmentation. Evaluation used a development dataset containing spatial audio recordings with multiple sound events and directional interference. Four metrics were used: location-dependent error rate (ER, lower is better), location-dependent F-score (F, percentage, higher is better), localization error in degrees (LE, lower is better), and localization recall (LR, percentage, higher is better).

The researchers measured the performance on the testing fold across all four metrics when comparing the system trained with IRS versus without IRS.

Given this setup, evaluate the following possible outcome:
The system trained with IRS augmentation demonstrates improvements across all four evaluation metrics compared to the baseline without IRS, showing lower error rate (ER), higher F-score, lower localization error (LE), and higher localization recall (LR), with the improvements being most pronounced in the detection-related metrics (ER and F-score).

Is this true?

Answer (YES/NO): NO